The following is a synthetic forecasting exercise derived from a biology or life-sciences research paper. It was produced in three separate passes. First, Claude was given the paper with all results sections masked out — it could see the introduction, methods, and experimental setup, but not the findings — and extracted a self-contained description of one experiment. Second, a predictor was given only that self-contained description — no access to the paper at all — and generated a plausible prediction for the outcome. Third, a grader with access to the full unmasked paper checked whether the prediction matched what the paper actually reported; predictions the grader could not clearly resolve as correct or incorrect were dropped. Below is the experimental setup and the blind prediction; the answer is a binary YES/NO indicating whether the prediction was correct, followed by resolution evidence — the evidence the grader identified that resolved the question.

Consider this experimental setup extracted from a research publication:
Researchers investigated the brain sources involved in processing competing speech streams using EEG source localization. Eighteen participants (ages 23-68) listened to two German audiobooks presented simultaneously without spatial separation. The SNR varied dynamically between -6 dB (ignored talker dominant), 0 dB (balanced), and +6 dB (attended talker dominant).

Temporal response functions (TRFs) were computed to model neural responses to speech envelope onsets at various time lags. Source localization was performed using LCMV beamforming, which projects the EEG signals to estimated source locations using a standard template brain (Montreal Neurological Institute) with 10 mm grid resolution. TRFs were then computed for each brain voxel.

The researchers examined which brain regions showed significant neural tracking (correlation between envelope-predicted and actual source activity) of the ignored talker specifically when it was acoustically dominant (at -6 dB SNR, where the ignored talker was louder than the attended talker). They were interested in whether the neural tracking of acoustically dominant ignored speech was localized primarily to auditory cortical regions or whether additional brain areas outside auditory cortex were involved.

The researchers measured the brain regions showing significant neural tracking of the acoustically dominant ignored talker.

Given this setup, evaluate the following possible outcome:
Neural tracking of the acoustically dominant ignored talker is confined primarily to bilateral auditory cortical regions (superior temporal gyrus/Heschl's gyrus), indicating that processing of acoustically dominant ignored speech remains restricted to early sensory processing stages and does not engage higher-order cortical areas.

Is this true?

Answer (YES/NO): NO